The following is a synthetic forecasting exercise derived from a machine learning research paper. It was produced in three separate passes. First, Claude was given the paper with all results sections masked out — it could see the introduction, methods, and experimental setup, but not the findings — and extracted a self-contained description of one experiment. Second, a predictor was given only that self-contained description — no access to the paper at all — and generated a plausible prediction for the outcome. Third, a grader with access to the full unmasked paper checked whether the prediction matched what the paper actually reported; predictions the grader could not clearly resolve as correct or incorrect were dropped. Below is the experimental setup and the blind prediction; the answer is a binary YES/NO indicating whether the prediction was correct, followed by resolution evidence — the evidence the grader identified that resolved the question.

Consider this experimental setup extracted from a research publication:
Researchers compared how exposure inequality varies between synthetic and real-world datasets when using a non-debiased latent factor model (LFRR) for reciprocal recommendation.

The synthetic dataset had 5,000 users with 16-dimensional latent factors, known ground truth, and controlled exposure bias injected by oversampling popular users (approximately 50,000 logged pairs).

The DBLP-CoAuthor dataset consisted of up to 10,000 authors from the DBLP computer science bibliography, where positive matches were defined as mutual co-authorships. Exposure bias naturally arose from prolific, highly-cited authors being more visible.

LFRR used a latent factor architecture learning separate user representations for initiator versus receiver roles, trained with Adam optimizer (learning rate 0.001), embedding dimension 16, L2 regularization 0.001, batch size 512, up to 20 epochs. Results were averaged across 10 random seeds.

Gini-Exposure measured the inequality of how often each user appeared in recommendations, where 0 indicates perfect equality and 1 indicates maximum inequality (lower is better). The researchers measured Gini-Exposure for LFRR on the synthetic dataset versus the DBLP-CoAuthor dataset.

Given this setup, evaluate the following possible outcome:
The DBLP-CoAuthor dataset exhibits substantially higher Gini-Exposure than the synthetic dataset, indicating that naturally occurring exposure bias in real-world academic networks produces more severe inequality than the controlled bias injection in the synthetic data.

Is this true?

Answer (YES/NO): NO